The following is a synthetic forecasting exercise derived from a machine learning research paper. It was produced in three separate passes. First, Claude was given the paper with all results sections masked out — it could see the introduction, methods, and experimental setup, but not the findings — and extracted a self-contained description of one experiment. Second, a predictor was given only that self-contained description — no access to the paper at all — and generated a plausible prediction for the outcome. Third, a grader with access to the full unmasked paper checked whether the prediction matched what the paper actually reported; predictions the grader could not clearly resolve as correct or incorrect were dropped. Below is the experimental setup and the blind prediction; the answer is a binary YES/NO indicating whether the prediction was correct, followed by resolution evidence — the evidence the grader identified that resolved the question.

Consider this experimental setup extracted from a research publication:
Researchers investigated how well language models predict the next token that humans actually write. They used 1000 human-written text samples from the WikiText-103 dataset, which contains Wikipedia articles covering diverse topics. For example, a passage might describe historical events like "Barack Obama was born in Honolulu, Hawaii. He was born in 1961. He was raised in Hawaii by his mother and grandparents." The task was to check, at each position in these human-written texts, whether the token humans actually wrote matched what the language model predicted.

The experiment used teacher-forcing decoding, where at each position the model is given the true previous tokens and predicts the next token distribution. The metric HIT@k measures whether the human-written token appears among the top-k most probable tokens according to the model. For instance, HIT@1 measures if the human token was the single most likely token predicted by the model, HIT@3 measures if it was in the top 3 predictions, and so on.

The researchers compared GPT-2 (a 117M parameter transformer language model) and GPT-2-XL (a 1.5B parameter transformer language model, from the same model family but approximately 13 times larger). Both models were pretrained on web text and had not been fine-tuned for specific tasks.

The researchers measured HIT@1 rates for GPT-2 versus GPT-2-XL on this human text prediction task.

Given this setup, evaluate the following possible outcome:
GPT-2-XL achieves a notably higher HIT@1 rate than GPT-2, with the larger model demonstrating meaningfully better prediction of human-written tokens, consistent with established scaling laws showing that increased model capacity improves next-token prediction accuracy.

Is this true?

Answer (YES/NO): NO